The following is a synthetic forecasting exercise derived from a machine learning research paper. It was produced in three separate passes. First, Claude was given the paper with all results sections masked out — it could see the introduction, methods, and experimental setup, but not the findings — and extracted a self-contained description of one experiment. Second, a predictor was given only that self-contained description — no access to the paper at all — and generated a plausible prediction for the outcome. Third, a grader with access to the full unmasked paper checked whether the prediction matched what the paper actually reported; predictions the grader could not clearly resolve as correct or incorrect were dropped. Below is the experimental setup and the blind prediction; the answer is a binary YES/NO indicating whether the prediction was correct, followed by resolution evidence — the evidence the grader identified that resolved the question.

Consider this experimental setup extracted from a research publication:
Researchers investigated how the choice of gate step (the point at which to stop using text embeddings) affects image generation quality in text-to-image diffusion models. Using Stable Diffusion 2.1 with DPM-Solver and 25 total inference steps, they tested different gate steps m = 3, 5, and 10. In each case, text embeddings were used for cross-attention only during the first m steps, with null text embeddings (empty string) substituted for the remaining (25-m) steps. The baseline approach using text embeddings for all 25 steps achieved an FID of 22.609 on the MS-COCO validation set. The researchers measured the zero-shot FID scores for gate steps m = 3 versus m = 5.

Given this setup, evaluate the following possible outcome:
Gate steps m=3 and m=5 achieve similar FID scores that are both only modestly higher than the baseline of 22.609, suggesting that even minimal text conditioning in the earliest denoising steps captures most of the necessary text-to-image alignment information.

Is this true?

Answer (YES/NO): NO